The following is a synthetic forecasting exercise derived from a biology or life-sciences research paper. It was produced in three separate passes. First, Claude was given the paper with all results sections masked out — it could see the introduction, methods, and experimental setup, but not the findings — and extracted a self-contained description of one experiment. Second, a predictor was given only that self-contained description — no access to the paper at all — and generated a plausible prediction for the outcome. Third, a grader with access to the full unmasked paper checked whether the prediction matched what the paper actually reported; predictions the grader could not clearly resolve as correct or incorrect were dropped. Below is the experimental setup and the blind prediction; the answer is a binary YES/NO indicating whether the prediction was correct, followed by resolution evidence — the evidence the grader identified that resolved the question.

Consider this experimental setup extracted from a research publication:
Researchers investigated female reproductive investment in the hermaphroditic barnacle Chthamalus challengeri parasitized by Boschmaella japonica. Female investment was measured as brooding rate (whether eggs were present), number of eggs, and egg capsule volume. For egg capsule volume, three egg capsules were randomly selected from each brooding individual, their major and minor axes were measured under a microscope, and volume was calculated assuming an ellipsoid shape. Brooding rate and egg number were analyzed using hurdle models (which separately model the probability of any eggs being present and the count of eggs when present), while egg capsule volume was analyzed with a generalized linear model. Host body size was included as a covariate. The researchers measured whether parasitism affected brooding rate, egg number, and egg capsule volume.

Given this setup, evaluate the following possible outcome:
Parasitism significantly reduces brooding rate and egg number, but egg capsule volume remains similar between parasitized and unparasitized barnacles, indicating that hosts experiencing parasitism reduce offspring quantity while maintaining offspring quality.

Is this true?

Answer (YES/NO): YES